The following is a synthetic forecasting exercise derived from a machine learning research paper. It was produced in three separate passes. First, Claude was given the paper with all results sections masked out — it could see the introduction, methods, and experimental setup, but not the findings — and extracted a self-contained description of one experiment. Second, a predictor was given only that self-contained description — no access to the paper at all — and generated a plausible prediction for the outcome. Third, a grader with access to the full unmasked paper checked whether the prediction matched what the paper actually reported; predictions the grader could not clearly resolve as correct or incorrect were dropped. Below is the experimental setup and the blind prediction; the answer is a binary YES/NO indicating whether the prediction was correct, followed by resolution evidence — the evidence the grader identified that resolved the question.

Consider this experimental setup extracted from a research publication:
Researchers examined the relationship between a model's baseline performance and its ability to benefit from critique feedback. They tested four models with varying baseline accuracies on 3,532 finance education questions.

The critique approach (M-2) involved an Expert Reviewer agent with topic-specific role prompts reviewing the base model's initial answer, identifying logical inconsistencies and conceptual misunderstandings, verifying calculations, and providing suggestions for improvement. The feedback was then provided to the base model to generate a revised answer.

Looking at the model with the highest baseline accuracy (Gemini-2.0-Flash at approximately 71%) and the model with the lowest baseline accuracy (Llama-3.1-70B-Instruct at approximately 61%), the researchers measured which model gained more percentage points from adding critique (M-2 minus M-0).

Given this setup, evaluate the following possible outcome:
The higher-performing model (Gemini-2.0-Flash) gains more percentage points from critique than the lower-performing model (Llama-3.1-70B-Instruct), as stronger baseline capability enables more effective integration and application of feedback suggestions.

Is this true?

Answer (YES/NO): YES